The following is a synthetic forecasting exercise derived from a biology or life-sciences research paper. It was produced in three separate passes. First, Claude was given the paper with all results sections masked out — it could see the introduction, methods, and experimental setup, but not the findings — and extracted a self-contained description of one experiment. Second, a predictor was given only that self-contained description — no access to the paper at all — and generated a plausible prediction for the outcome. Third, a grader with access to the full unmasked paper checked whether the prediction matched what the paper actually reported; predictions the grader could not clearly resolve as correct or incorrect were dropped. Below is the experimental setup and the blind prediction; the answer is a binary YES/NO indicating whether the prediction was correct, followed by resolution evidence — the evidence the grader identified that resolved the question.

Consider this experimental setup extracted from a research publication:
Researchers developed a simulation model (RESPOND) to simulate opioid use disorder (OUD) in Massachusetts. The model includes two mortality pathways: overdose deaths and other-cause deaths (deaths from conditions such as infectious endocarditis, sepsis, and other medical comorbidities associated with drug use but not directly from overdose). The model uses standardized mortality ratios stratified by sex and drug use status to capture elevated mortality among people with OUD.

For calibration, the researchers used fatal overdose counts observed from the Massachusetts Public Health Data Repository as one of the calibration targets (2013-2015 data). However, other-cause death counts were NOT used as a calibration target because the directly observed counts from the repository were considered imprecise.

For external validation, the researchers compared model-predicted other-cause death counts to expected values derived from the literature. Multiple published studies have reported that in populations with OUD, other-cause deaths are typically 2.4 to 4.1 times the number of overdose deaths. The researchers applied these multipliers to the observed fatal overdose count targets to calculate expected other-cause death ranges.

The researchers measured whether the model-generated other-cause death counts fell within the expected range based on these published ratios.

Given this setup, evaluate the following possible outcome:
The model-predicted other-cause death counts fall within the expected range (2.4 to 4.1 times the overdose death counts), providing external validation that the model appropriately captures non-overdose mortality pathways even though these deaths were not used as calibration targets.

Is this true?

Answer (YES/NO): YES